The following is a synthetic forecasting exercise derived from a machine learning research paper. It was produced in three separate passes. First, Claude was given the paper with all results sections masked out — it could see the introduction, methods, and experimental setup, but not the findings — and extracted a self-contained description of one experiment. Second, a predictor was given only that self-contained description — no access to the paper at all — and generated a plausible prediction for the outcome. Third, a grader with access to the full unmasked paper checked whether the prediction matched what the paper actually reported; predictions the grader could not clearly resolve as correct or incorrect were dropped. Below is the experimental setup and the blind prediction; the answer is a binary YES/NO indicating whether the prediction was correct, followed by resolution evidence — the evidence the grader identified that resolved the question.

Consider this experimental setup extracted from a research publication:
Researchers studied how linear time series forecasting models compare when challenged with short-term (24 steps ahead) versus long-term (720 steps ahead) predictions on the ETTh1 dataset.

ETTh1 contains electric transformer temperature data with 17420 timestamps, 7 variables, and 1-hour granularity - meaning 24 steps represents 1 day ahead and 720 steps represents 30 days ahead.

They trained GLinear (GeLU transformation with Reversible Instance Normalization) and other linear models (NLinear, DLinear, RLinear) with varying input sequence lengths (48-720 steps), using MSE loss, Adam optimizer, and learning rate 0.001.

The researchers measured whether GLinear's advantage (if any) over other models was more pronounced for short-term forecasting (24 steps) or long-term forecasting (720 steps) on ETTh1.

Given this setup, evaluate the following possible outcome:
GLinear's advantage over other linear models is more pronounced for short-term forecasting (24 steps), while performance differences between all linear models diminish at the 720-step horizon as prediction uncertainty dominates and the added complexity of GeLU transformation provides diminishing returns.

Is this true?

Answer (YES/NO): NO